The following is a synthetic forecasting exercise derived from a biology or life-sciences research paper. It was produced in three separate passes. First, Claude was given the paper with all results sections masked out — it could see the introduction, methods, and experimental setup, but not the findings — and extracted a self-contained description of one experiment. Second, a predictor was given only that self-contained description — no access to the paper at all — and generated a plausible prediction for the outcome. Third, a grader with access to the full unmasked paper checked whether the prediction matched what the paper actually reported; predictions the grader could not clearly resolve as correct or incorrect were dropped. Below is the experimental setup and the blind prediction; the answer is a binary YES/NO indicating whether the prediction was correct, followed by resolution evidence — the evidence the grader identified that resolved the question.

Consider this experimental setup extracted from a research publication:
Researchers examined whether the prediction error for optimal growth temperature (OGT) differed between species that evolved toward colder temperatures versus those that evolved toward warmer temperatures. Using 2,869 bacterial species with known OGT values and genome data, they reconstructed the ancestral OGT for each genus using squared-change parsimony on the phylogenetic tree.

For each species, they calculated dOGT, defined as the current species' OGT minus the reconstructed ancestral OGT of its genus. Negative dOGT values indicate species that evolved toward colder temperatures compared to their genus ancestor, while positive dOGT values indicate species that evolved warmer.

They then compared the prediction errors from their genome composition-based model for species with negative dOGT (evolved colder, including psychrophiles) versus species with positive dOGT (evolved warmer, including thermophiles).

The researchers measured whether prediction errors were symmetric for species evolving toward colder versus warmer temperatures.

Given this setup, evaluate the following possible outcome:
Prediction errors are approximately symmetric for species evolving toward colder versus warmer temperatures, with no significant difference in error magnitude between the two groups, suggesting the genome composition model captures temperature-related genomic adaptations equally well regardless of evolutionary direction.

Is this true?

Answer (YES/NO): NO